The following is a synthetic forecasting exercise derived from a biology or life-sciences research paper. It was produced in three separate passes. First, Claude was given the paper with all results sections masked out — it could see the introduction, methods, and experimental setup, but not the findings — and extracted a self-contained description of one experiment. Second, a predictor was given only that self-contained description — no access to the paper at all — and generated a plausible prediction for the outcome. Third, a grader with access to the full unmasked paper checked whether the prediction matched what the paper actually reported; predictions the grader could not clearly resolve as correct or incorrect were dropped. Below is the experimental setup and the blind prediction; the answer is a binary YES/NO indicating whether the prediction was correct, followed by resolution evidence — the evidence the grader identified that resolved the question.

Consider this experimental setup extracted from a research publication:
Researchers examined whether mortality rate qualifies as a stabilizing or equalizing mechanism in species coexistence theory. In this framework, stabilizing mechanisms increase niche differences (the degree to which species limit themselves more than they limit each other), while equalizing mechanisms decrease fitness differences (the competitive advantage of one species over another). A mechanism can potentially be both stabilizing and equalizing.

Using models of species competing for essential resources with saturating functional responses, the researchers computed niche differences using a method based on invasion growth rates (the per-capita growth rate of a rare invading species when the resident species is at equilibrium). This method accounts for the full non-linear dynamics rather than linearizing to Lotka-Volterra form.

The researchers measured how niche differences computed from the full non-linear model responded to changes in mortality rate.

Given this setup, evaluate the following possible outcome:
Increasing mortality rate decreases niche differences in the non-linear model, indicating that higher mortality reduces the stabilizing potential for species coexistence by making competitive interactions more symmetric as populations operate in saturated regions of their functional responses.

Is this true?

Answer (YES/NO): NO